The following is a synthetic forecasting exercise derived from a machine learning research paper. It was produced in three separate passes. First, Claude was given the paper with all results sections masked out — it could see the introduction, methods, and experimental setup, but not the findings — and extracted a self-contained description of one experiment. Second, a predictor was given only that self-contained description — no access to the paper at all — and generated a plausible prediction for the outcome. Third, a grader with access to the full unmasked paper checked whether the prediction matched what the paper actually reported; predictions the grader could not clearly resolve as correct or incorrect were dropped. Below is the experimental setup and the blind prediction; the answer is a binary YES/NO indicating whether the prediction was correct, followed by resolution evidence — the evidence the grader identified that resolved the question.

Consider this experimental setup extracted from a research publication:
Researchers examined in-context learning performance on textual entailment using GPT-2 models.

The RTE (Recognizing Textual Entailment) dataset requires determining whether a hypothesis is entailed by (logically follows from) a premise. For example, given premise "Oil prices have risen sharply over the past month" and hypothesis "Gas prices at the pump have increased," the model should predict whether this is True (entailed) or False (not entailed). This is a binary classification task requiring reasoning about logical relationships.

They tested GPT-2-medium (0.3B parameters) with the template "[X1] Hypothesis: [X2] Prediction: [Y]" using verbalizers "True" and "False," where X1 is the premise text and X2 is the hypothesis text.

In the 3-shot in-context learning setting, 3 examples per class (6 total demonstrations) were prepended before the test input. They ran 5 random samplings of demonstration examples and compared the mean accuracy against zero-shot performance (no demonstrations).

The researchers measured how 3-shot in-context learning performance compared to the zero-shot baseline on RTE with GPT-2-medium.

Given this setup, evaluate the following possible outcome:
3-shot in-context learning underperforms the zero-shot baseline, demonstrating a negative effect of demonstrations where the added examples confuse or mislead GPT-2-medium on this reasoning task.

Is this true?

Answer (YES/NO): YES